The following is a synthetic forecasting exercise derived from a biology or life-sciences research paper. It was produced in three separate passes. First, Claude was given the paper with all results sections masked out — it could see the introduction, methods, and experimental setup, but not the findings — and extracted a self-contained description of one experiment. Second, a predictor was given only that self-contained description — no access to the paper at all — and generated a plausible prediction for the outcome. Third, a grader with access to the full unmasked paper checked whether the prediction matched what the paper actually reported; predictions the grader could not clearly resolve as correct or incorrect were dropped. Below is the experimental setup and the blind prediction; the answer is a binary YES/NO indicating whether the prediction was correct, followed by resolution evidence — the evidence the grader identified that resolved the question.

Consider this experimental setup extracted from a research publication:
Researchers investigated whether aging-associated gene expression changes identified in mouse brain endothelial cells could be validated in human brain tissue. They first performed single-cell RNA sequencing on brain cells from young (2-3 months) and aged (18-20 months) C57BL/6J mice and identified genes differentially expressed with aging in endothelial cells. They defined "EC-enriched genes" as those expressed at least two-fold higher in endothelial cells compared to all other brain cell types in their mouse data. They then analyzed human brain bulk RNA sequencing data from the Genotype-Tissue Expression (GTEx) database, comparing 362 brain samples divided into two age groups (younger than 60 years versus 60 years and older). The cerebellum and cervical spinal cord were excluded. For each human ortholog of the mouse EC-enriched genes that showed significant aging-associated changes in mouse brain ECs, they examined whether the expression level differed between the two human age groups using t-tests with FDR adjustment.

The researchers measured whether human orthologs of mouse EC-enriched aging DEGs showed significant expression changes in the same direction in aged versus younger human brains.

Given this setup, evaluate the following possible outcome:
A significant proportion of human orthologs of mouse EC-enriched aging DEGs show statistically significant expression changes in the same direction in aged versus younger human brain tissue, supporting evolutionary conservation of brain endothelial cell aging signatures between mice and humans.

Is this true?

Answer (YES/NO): YES